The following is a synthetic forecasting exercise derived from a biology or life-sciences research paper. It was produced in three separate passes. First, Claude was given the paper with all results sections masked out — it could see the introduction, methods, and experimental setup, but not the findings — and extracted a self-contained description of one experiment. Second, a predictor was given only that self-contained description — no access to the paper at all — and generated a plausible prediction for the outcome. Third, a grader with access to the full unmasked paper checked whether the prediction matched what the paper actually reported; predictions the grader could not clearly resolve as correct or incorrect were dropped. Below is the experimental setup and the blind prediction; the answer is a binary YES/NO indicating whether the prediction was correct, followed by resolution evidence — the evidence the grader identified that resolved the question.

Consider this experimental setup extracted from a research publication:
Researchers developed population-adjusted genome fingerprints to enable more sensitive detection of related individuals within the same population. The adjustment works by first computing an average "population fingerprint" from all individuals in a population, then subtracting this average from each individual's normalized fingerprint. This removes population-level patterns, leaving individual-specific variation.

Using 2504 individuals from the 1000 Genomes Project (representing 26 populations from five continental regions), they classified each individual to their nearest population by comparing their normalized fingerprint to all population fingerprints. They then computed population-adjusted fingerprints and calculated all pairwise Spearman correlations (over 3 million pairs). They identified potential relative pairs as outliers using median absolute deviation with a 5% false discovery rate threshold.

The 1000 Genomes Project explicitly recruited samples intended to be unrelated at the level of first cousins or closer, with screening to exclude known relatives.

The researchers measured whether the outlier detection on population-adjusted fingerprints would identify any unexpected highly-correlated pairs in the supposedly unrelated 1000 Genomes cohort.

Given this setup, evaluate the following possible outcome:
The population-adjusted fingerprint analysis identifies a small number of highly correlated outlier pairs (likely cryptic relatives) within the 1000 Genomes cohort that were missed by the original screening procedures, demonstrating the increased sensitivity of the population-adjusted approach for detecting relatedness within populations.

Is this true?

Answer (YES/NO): YES